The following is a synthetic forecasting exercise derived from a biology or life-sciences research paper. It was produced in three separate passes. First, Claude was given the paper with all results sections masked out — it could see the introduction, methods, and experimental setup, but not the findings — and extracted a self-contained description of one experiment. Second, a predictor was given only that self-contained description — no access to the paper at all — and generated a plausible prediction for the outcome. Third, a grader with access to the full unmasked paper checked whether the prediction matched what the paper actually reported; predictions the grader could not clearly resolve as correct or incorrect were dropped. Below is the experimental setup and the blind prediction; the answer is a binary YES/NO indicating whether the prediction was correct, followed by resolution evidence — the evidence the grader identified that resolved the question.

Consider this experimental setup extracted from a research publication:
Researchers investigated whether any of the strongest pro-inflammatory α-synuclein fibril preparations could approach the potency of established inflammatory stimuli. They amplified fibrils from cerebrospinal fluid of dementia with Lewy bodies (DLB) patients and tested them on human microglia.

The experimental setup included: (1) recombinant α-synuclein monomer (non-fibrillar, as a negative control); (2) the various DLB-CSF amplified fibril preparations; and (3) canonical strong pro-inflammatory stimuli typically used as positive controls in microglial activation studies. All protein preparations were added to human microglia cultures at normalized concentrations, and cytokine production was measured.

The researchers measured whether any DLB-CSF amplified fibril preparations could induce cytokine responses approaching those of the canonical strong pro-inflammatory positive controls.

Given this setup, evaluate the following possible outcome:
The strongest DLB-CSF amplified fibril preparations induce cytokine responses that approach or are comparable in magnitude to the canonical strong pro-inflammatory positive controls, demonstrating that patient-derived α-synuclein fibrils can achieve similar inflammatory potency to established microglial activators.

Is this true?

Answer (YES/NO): YES